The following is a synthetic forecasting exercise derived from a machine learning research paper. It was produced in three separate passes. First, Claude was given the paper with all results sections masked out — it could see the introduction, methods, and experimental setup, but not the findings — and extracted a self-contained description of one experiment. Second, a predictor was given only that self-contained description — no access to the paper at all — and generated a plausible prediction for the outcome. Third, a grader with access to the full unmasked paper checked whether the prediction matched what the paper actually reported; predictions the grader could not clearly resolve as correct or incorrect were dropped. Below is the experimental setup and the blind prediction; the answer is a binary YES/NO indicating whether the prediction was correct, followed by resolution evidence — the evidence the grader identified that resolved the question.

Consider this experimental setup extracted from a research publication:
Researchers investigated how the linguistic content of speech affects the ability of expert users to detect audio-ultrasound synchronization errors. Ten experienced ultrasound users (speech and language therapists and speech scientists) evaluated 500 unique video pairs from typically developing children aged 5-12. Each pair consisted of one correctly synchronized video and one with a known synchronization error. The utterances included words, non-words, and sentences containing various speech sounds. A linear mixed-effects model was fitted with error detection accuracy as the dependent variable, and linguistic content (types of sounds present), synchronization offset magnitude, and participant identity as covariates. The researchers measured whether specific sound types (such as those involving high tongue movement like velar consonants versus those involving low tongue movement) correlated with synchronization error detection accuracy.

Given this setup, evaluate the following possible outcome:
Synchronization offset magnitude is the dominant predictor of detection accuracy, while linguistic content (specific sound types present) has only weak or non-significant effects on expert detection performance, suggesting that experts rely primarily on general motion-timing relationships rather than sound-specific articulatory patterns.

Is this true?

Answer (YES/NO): NO